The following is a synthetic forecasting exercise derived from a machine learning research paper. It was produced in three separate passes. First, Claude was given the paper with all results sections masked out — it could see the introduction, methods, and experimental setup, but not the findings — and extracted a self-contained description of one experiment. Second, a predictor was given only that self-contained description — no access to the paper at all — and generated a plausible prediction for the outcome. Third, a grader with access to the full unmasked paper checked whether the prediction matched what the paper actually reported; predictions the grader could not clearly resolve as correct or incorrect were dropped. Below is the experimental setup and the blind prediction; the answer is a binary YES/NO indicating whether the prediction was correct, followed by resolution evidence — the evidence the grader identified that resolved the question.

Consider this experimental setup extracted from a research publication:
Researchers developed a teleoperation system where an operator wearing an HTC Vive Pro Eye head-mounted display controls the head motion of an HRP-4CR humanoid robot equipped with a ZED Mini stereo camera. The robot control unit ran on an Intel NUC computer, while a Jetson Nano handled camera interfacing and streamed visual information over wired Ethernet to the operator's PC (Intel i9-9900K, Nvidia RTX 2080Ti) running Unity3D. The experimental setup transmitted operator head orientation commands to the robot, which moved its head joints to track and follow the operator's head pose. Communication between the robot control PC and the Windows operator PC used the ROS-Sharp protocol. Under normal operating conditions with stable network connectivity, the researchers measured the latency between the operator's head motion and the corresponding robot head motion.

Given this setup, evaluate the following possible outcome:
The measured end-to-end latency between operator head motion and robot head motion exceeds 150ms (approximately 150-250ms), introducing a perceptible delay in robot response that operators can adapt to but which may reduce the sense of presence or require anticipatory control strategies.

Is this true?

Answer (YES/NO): NO